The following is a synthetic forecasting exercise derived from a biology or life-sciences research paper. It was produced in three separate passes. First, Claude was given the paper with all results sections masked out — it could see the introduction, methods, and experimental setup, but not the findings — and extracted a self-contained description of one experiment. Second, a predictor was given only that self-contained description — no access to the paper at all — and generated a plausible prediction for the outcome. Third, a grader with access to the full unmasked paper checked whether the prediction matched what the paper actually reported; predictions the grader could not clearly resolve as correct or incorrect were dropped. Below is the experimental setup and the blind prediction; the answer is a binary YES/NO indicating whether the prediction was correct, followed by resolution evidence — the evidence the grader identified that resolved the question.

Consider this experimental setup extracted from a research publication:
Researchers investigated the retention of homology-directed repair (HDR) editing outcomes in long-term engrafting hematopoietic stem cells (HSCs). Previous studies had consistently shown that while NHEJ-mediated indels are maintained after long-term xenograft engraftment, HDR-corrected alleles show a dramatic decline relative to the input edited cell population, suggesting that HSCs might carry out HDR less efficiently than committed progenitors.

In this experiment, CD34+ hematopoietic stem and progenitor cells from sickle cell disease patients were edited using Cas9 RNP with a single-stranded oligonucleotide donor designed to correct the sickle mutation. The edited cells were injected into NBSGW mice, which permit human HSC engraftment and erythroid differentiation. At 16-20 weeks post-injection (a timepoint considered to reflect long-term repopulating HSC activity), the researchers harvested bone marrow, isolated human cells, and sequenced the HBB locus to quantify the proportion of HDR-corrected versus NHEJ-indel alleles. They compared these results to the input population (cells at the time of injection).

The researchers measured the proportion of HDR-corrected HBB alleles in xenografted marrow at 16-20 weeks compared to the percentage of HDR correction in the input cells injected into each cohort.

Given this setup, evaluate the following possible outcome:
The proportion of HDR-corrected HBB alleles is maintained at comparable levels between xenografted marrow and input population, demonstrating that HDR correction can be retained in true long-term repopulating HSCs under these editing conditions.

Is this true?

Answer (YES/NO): YES